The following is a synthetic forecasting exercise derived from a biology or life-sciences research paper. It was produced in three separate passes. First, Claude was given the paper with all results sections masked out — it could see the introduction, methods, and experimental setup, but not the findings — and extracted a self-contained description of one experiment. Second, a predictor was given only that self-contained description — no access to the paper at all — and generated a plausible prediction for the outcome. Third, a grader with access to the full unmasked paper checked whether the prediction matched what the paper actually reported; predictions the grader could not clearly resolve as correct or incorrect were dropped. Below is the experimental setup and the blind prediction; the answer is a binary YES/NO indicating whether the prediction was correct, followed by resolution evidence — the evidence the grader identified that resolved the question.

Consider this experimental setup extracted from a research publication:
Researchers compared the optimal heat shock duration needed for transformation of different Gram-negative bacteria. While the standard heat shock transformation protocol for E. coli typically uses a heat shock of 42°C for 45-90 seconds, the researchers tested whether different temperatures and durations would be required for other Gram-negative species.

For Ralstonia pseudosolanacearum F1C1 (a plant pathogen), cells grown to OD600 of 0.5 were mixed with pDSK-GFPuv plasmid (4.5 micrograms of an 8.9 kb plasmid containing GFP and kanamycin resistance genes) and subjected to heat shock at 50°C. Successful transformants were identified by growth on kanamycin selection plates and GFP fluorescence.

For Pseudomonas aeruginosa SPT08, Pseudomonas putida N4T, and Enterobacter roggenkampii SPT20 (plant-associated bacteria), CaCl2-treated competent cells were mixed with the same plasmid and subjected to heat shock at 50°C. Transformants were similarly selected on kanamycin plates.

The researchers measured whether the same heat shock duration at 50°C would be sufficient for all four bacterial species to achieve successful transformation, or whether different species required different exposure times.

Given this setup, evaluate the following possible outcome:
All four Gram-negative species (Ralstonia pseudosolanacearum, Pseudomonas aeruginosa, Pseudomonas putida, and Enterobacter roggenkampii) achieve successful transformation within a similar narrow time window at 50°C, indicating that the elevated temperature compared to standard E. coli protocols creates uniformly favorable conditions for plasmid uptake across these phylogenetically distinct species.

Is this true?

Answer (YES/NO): NO